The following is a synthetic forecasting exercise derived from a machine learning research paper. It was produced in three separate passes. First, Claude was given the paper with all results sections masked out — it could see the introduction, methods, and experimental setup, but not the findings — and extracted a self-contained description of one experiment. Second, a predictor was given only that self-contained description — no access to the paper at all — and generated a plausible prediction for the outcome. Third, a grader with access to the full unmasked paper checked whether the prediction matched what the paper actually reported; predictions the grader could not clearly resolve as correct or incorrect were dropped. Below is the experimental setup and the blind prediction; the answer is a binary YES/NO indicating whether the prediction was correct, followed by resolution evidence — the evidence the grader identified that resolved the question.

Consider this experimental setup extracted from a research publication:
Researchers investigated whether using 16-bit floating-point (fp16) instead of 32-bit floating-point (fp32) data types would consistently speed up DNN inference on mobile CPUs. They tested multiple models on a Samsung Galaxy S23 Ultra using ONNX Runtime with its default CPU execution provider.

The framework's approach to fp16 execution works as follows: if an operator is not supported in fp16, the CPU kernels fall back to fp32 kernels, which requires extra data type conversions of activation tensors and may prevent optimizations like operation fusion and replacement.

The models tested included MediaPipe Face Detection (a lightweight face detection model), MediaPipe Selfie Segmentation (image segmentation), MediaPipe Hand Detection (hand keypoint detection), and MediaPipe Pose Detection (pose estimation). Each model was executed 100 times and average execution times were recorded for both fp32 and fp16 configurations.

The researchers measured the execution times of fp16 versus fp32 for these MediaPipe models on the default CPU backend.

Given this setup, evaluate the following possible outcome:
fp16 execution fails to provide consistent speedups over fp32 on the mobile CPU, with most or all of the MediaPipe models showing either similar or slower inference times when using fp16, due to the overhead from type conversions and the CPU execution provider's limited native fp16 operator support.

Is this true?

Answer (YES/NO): NO